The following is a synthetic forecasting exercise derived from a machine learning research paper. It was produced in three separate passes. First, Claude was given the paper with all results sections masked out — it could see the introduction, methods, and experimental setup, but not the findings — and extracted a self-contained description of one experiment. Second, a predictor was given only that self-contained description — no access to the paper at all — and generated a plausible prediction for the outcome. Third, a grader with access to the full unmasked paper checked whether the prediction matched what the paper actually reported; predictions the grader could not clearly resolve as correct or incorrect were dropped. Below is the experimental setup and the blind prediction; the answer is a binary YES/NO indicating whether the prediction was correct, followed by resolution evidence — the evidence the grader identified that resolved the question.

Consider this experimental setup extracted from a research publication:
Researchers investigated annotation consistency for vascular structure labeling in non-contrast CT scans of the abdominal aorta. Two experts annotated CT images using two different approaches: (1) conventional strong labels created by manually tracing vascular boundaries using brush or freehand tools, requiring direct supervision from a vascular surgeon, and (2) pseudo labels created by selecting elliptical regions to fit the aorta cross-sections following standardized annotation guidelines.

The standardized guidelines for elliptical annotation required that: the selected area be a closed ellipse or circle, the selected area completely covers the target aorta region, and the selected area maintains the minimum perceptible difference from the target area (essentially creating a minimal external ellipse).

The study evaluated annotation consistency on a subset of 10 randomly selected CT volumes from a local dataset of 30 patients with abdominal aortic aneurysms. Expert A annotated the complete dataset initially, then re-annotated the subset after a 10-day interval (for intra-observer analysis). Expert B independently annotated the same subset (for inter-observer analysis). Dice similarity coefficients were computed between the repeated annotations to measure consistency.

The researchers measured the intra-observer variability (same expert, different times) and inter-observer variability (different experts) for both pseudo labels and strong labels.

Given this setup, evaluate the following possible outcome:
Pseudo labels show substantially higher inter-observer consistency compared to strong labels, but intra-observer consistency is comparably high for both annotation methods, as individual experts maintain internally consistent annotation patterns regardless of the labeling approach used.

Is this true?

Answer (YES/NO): NO